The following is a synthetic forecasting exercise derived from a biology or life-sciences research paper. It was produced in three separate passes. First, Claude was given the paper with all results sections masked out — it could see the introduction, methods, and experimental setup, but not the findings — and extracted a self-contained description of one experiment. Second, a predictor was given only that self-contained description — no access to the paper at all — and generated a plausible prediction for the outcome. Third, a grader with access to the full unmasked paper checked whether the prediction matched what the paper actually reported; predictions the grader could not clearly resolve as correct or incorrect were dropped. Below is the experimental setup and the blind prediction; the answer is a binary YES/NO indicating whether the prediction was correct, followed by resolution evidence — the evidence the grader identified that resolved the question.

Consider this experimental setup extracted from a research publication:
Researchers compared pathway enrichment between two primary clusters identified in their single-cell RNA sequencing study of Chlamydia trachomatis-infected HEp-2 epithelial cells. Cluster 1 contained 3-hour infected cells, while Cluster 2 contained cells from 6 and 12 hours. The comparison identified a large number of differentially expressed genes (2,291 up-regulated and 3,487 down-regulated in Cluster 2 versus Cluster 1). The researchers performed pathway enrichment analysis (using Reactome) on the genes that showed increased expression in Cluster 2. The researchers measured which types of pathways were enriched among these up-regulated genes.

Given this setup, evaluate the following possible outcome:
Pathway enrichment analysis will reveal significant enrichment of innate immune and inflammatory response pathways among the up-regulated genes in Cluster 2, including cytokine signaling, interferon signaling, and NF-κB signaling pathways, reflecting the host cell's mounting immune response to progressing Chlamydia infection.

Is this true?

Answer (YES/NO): NO